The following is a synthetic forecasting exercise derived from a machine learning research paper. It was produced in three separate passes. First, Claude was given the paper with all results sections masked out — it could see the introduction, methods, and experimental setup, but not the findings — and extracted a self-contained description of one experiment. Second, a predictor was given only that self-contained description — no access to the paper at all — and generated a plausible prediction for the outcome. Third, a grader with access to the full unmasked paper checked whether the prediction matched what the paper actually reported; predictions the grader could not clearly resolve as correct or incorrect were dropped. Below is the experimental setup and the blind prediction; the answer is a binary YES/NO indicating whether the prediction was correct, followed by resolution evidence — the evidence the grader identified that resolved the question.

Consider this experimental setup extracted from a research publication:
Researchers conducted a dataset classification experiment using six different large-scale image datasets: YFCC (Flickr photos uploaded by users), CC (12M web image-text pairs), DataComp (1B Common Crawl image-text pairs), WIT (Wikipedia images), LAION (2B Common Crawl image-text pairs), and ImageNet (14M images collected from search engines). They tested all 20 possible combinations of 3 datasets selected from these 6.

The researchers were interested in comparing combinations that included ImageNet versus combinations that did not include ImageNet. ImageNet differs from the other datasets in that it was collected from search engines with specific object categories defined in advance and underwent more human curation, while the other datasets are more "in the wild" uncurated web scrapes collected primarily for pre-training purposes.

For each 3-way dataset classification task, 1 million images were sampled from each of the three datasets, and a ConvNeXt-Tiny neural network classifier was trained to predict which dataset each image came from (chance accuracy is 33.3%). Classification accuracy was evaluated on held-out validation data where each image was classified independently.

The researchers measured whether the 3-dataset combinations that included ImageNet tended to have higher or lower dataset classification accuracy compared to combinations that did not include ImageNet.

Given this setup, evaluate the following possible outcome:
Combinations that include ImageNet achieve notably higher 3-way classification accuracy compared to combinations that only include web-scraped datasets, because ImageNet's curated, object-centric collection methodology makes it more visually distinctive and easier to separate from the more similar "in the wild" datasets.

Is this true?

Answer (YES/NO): YES